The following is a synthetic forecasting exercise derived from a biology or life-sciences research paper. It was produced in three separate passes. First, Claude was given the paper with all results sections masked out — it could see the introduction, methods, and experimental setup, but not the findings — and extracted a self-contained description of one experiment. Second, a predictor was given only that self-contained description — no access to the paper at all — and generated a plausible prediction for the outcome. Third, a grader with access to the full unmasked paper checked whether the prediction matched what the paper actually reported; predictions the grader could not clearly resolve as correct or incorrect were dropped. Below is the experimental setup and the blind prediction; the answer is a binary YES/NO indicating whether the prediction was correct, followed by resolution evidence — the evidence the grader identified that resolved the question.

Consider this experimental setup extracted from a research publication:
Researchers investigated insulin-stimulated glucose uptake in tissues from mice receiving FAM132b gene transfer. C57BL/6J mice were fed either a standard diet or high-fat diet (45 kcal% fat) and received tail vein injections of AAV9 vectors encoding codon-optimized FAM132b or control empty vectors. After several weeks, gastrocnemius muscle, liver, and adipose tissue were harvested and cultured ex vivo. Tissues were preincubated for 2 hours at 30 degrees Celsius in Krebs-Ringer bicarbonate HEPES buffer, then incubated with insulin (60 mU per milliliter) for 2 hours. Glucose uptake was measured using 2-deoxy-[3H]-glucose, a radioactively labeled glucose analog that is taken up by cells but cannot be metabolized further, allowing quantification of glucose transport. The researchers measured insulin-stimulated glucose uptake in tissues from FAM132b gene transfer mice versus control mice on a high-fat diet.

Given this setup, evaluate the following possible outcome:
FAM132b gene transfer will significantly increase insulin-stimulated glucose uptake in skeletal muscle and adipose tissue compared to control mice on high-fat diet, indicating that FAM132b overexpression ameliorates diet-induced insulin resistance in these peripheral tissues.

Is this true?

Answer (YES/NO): NO